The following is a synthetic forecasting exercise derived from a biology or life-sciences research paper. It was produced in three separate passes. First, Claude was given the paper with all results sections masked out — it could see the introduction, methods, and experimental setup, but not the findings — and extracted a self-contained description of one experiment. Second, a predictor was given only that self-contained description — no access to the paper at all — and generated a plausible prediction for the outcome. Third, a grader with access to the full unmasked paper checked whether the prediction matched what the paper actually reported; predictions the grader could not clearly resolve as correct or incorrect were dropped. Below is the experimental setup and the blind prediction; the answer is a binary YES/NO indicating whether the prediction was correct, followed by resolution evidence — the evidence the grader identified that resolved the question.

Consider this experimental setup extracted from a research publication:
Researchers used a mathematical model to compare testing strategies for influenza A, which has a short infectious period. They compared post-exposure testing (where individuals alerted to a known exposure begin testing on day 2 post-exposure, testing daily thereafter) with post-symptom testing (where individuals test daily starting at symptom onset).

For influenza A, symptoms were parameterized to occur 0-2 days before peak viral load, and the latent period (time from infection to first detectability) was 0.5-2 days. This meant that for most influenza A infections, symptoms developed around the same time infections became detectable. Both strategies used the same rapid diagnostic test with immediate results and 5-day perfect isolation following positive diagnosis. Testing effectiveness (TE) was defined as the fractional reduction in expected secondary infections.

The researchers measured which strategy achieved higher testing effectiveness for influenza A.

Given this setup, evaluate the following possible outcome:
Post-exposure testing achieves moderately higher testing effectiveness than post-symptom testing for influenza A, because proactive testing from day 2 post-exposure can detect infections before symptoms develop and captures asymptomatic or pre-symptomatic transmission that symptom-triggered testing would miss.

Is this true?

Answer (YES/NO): NO